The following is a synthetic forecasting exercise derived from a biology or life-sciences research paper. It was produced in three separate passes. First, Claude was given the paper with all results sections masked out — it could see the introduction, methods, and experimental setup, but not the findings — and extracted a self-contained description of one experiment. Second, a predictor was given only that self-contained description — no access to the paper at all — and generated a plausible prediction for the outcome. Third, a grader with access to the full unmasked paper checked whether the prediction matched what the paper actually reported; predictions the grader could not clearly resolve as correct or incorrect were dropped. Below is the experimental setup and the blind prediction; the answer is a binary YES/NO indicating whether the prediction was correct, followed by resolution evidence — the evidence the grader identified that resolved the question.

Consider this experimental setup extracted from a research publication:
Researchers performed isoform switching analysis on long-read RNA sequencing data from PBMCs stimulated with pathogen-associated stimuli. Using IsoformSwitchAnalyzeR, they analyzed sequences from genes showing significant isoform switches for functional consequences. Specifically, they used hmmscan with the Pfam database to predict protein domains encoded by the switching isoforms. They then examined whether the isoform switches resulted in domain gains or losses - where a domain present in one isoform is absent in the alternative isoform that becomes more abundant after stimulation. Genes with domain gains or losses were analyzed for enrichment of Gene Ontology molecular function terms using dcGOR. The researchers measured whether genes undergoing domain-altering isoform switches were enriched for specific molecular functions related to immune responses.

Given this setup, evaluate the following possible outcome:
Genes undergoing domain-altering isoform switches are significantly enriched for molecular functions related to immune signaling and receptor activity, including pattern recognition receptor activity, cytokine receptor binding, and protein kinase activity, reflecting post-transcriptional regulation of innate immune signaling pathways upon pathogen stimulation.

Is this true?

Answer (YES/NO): NO